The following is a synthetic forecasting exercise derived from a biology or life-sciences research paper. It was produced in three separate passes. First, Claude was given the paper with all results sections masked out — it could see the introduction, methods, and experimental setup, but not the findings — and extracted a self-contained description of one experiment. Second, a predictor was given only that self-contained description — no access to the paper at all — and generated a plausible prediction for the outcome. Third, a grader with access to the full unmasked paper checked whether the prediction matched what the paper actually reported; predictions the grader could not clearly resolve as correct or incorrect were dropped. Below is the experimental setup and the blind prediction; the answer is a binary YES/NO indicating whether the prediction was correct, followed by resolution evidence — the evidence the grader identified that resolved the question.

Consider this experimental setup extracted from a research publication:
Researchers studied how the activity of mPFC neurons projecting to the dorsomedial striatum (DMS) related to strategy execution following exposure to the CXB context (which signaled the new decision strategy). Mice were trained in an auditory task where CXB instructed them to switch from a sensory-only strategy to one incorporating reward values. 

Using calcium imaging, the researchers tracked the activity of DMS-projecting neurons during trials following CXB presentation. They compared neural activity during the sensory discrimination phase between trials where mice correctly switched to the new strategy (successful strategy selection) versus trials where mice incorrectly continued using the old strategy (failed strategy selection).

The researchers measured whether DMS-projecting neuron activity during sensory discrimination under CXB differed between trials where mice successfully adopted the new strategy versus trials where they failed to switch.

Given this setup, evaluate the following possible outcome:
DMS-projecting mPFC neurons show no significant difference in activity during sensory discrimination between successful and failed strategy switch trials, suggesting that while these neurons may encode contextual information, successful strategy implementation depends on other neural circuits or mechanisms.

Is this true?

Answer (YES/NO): NO